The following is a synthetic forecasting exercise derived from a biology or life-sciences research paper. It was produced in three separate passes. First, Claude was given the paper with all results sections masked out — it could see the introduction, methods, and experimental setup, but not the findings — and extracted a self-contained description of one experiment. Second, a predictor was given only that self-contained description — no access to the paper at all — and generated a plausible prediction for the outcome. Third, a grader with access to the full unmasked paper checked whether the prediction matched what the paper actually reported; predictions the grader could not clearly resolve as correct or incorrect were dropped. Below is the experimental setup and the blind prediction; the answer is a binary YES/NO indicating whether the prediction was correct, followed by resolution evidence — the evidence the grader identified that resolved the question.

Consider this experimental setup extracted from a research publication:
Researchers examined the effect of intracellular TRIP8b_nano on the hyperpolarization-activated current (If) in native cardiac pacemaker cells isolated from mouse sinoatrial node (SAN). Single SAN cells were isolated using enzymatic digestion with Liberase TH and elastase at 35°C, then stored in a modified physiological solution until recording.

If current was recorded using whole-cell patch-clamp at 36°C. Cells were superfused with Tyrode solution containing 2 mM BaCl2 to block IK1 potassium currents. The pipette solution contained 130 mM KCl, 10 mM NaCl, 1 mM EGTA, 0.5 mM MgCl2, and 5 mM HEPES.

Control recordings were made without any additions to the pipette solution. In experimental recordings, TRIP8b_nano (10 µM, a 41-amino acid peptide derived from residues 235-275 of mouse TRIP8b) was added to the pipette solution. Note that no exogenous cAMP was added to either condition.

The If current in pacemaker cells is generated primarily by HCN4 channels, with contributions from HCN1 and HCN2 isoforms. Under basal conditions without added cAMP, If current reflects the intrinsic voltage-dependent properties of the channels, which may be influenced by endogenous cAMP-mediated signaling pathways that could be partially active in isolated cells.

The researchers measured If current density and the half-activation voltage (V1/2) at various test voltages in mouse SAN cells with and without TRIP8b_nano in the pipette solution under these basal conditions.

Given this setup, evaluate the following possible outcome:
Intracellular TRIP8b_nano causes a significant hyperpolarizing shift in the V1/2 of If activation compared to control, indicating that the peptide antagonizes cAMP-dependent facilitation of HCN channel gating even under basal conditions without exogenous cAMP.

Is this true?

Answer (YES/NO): YES